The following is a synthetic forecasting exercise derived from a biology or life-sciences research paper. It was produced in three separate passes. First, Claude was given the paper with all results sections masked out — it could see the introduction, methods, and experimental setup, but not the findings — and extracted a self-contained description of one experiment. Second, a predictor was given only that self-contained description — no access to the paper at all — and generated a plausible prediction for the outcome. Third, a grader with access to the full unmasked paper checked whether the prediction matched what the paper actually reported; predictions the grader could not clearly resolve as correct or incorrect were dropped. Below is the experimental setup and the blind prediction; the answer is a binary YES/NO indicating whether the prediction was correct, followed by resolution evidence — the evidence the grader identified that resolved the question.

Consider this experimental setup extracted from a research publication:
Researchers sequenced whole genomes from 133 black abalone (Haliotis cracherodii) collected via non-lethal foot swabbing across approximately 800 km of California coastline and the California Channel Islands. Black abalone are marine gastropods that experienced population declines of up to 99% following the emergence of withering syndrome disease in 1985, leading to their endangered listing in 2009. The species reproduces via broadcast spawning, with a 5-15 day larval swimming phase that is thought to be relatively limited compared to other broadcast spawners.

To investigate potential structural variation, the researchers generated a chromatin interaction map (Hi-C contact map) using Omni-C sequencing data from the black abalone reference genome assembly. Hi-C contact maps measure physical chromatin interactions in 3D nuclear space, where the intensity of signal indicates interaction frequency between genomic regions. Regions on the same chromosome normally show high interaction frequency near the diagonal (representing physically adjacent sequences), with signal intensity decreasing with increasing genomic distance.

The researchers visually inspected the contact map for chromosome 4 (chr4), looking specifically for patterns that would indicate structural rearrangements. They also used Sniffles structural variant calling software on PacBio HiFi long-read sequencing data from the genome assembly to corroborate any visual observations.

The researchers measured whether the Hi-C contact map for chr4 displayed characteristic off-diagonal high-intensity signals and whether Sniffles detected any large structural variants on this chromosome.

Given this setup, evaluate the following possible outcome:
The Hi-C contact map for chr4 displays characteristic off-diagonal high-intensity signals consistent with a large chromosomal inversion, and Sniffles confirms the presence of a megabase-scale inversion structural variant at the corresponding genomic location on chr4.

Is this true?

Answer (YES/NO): YES